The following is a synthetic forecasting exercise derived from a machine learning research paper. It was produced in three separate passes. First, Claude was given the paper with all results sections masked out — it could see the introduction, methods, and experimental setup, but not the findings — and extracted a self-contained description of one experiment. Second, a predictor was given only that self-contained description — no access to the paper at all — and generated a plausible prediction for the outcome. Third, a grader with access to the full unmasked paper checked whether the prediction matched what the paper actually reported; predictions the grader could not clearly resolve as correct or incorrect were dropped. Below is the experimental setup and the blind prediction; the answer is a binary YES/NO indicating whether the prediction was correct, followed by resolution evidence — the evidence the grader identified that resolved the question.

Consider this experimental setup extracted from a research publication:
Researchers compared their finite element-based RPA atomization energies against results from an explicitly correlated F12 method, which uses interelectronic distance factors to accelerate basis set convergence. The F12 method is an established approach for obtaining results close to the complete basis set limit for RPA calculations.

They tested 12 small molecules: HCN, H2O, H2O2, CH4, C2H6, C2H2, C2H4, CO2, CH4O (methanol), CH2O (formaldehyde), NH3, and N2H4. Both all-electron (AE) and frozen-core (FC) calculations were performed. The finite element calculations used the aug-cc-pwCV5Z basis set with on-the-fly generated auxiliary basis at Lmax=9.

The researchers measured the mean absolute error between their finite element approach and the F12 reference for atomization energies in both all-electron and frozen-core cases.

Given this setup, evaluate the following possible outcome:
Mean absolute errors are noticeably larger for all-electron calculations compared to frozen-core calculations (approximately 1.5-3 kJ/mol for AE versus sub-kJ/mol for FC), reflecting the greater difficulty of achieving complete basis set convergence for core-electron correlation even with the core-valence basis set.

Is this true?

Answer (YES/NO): NO